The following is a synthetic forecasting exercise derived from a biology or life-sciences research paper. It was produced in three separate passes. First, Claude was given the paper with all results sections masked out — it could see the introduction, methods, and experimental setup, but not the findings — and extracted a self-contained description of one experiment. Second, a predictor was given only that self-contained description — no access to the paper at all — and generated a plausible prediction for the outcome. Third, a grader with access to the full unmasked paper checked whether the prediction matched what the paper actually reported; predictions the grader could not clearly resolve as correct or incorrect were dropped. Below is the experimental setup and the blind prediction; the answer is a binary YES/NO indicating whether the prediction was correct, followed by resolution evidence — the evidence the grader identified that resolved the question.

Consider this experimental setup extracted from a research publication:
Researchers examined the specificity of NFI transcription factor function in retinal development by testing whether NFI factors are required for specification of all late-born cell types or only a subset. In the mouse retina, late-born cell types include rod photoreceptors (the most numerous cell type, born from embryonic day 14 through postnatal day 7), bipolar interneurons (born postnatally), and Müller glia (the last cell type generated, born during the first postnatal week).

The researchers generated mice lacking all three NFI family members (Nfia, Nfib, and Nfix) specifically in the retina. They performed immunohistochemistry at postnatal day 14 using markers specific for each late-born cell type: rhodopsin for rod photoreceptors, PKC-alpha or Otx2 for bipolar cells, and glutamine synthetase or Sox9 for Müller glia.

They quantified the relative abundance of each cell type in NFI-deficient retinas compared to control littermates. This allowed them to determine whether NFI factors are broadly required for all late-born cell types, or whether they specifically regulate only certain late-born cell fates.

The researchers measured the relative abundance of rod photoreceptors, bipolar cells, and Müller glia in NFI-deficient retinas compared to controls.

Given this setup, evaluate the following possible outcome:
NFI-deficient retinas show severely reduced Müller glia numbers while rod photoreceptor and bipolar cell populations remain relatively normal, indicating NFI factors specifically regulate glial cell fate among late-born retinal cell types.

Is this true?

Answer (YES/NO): NO